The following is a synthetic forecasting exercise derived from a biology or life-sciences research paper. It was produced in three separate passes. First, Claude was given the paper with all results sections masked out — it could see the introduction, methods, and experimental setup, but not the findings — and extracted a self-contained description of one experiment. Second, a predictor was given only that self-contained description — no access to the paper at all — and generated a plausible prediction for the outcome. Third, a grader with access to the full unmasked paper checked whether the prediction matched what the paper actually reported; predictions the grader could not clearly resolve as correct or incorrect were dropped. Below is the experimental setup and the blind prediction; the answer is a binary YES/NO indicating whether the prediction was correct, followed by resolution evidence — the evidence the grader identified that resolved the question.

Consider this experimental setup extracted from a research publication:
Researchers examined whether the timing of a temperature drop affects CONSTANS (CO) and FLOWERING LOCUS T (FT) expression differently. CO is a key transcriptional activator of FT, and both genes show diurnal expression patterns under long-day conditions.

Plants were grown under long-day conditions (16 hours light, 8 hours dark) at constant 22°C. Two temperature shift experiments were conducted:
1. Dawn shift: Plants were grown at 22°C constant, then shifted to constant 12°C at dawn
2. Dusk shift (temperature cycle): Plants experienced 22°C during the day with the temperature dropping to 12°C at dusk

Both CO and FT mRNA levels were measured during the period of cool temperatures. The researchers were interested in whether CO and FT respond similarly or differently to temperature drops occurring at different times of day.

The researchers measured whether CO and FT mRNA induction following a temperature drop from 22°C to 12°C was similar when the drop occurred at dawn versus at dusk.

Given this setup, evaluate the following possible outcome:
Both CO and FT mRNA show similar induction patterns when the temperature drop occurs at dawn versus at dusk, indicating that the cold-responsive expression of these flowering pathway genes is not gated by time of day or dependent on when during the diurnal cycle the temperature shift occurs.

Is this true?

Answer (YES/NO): NO